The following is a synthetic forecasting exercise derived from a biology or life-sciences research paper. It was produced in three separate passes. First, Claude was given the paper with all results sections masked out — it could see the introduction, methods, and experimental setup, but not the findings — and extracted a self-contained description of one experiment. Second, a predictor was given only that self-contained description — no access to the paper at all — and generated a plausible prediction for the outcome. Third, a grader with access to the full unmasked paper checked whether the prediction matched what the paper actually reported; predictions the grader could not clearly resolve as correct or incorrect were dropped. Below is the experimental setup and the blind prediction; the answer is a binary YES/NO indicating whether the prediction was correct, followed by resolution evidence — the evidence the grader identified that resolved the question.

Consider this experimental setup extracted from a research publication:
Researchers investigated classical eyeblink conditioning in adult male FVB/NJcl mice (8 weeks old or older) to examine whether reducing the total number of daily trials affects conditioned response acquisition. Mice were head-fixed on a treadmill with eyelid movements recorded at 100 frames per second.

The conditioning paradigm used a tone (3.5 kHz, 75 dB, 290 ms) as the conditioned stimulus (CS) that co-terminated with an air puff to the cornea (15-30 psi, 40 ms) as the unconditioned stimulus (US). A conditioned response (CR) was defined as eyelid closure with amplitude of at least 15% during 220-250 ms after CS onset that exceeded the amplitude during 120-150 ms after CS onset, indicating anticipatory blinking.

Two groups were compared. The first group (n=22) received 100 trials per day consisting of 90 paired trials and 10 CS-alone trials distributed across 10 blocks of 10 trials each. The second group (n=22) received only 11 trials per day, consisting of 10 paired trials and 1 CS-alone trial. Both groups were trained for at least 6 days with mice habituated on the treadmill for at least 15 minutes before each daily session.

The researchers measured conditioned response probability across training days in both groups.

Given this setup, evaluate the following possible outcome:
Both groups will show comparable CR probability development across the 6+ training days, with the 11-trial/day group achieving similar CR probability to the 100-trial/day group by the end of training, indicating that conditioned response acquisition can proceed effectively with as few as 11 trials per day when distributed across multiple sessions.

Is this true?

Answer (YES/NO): YES